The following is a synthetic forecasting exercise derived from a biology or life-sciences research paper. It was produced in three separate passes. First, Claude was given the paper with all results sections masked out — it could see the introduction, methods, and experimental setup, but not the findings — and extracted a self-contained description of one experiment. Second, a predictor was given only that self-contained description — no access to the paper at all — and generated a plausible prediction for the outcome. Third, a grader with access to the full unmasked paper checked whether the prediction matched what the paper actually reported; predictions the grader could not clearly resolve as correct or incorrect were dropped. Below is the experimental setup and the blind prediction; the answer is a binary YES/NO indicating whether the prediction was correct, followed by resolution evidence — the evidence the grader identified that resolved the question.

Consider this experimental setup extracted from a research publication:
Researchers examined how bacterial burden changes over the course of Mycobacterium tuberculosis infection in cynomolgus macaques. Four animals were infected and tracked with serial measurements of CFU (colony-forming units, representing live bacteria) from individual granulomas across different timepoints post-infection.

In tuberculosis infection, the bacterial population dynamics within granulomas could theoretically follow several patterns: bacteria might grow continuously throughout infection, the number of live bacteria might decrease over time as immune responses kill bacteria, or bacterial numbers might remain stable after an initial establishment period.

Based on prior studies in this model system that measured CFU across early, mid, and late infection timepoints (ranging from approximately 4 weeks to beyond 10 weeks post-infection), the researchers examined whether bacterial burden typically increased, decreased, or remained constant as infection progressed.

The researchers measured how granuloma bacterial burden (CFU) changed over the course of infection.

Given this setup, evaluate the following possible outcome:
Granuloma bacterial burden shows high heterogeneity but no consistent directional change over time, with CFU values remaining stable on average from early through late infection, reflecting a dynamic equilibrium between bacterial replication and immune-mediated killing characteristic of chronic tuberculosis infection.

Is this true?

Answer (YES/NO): NO